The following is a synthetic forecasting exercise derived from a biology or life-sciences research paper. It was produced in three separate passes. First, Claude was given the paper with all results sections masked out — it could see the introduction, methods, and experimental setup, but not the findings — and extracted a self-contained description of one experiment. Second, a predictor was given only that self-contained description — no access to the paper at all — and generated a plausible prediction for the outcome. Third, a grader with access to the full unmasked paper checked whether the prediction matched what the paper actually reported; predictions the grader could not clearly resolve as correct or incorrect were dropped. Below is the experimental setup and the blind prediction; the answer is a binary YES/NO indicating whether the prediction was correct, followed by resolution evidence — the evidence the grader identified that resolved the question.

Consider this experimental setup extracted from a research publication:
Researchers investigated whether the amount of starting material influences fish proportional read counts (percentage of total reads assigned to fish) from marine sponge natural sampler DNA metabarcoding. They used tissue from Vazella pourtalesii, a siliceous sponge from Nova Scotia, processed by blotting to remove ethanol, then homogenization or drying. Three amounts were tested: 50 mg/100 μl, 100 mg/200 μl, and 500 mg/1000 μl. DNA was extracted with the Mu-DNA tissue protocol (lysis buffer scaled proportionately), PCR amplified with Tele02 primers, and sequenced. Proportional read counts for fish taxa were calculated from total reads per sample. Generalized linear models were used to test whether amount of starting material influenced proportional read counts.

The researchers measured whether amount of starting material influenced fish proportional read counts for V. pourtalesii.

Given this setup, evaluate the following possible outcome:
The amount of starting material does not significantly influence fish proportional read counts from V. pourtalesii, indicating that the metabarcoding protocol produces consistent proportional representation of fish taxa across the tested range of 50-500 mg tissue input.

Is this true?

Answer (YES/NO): YES